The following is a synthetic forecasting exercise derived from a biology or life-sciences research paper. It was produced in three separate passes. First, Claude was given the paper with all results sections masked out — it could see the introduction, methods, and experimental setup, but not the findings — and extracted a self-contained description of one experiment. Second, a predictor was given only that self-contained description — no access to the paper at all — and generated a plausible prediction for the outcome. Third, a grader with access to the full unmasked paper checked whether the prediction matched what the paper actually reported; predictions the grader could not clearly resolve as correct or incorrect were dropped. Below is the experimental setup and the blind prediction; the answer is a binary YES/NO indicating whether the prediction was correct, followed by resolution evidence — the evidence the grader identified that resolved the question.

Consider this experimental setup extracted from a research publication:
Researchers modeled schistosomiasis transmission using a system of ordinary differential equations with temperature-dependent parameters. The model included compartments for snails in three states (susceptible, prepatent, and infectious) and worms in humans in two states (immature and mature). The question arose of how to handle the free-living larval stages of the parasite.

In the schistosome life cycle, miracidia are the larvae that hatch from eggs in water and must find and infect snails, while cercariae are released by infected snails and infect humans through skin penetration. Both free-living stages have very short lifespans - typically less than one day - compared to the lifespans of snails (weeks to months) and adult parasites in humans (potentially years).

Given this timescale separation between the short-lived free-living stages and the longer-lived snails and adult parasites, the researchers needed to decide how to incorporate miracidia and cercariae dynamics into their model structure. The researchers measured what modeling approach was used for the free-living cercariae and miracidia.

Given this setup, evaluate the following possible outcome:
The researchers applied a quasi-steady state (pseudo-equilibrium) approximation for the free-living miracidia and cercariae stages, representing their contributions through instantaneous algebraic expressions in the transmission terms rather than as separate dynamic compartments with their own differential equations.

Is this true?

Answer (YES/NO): YES